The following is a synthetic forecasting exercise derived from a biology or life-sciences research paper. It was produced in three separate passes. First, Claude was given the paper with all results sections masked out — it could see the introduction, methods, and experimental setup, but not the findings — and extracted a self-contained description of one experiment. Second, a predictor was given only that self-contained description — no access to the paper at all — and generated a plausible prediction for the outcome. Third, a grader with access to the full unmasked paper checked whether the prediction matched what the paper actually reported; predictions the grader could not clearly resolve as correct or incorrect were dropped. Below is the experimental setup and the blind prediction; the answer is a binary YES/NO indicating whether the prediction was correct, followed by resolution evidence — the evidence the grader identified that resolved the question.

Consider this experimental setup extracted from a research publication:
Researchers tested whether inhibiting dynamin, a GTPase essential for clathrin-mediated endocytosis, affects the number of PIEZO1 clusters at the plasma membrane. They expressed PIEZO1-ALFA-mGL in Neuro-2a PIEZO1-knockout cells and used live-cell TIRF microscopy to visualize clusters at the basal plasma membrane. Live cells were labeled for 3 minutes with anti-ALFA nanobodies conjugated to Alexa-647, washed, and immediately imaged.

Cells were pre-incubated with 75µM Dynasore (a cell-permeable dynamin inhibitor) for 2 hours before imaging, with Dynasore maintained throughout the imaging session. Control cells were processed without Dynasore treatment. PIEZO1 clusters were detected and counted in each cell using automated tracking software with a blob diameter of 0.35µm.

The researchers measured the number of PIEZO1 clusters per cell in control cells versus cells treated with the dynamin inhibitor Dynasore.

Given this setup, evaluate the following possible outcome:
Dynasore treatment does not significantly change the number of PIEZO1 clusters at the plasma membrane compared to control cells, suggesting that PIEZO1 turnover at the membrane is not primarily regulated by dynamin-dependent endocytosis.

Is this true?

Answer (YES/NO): YES